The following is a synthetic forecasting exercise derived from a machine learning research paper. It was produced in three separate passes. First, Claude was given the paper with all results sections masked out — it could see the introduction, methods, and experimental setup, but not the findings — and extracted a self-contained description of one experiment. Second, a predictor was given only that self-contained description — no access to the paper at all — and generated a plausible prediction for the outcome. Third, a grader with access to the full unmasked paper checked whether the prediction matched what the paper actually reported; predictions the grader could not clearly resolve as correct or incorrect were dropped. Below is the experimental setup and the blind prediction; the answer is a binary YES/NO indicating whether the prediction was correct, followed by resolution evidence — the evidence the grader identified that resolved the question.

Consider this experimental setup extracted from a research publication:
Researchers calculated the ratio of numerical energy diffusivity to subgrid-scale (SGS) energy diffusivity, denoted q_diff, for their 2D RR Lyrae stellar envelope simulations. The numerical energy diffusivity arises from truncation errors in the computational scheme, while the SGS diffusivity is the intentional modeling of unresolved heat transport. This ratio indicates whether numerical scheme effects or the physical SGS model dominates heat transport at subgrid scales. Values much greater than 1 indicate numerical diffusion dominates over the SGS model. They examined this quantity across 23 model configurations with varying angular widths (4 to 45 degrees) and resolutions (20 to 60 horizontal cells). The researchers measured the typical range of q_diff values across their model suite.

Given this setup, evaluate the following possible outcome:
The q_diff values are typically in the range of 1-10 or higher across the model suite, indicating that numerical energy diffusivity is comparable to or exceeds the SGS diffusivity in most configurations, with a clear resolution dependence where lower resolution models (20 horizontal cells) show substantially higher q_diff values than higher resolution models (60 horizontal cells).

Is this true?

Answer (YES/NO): NO